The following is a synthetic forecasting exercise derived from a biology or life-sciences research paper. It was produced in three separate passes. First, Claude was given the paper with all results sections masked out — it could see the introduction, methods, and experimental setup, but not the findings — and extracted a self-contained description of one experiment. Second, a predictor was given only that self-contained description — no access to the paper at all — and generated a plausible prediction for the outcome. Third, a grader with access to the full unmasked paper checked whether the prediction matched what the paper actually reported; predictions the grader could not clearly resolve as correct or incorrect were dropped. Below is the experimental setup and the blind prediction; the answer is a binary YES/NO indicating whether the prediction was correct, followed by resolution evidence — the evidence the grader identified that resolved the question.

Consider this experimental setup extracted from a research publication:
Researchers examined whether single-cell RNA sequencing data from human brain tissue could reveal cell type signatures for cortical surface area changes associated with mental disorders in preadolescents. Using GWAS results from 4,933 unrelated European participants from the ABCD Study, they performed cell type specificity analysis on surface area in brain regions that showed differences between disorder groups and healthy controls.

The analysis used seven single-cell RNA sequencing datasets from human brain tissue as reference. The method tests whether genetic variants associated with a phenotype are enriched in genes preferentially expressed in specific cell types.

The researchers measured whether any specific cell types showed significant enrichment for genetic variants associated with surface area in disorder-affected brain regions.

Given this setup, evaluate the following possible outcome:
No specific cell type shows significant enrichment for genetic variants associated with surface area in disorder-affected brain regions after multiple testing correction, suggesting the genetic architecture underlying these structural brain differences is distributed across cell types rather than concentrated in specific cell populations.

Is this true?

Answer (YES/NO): NO